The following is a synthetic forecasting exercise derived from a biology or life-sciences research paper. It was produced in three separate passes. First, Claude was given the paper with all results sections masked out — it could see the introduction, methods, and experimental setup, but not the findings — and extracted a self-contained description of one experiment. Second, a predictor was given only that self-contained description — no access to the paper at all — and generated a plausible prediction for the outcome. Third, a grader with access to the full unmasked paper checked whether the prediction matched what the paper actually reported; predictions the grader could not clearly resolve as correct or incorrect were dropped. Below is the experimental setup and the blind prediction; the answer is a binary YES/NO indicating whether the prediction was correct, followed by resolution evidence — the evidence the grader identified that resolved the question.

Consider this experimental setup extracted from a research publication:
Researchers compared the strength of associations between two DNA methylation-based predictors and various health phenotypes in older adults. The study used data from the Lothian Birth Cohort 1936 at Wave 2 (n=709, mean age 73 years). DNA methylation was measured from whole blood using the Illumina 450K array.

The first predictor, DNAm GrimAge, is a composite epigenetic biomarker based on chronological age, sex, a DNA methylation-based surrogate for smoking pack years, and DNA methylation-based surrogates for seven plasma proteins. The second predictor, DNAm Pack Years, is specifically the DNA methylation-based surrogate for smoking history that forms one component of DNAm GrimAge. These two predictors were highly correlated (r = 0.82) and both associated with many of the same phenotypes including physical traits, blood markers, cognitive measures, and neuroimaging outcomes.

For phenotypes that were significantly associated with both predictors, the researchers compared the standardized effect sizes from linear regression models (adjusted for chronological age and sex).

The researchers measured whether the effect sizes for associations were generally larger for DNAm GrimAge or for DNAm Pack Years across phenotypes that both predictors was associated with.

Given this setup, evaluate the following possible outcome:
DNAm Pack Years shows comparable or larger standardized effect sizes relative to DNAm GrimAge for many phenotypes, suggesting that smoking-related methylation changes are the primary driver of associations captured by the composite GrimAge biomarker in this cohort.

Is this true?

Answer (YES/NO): NO